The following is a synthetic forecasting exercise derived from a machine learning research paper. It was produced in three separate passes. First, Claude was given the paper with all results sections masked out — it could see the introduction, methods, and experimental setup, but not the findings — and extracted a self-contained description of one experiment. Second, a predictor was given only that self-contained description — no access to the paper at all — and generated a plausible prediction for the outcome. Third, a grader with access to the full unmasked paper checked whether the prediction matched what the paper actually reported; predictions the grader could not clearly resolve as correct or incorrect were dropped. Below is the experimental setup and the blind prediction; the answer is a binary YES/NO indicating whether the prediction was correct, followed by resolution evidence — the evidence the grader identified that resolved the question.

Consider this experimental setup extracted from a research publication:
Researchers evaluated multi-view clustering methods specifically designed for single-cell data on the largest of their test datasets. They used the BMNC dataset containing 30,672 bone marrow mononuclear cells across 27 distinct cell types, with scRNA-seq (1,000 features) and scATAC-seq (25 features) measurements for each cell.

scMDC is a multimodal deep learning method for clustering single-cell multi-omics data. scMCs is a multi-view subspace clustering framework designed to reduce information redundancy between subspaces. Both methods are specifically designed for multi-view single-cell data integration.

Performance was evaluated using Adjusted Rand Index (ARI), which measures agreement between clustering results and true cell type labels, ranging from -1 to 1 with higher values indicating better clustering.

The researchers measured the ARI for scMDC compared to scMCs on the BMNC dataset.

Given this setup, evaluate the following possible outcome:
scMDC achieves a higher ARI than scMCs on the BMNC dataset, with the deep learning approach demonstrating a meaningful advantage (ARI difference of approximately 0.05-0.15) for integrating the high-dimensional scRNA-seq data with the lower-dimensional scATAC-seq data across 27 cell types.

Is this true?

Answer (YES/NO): NO